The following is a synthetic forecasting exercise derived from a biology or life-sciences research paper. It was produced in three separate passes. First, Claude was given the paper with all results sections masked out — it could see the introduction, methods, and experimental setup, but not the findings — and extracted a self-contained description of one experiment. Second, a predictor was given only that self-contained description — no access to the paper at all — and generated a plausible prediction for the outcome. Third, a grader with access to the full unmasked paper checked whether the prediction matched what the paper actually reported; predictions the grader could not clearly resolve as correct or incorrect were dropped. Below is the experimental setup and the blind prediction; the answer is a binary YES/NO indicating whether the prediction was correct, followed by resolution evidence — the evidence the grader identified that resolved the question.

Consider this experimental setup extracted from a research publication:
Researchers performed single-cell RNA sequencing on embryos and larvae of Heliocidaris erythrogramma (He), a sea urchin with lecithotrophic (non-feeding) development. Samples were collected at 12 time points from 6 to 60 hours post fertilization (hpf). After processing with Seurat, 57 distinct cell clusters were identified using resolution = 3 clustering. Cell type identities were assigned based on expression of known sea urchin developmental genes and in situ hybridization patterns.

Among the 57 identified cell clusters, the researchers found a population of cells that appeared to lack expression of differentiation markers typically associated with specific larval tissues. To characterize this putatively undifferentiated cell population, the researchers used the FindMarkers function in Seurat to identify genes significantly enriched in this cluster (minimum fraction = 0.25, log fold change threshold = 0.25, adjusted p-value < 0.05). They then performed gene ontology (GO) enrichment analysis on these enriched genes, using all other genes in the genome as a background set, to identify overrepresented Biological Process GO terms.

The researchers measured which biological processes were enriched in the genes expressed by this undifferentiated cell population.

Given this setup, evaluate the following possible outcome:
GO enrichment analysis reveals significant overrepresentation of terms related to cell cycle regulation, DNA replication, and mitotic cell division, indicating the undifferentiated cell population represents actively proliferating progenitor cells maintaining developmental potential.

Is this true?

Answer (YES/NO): NO